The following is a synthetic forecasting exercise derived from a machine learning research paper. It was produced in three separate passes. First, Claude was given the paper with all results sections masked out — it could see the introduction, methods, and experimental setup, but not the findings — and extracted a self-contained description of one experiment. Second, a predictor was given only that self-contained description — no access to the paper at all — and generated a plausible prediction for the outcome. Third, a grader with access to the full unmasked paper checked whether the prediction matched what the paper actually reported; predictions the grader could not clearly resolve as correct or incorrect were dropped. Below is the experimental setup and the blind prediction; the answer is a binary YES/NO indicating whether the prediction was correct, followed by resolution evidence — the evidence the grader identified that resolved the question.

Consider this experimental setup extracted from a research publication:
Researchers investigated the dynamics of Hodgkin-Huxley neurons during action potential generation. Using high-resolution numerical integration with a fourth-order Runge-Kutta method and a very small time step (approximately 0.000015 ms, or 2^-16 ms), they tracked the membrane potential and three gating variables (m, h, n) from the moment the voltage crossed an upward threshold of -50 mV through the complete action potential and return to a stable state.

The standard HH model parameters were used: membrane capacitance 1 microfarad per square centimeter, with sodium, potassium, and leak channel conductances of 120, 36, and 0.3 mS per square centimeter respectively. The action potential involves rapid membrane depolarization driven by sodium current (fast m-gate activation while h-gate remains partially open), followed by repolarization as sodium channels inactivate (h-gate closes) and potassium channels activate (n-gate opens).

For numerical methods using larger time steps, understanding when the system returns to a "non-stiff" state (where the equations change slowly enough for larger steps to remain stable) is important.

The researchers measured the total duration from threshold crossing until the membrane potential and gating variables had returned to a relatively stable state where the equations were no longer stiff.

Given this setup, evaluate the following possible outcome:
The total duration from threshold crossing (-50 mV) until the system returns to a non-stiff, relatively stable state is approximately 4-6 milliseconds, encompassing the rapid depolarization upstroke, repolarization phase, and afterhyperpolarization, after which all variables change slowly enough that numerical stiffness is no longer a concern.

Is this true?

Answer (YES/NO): NO